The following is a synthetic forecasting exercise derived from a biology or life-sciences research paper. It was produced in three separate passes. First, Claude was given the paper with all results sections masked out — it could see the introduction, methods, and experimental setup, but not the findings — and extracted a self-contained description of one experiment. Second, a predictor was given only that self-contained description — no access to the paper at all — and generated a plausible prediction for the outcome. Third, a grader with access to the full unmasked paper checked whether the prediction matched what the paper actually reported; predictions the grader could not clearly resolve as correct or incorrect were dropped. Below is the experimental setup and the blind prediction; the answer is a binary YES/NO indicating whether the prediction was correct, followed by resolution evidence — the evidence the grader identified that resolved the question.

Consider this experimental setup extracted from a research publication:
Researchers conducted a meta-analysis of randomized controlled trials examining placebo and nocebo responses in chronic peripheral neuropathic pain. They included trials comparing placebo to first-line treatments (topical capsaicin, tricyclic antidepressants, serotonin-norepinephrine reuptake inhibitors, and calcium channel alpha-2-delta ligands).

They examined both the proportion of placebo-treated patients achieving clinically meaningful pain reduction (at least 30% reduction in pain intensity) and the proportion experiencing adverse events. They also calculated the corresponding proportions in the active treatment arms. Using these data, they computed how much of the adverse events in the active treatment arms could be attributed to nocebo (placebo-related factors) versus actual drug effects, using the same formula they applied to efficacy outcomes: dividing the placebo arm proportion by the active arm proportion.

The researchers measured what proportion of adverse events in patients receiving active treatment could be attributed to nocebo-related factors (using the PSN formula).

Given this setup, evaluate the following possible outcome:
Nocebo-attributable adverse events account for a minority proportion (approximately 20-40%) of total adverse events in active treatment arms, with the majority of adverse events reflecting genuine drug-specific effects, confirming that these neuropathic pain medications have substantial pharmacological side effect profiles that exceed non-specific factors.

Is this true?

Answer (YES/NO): NO